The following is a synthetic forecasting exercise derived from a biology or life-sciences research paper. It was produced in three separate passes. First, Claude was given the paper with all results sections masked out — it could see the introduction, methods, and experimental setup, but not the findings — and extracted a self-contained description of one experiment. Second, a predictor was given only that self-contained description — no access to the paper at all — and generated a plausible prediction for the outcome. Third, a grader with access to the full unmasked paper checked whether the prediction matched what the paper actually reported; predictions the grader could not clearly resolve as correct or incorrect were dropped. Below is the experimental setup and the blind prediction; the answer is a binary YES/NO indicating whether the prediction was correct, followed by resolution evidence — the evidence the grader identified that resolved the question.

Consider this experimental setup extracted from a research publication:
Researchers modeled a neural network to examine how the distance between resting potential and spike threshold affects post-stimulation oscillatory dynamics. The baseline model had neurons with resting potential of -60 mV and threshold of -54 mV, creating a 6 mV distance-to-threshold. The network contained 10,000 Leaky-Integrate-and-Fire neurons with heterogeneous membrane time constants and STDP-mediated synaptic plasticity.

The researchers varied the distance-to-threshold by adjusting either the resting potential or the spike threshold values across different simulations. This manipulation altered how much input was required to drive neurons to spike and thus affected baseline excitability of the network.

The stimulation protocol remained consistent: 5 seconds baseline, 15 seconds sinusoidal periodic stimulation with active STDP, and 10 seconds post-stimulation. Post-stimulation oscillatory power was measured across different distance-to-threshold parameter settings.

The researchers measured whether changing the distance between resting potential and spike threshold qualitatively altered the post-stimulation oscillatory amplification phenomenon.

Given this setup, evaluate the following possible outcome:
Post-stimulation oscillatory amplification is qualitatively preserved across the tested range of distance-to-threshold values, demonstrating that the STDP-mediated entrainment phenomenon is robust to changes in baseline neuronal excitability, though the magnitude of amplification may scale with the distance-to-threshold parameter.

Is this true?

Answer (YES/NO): YES